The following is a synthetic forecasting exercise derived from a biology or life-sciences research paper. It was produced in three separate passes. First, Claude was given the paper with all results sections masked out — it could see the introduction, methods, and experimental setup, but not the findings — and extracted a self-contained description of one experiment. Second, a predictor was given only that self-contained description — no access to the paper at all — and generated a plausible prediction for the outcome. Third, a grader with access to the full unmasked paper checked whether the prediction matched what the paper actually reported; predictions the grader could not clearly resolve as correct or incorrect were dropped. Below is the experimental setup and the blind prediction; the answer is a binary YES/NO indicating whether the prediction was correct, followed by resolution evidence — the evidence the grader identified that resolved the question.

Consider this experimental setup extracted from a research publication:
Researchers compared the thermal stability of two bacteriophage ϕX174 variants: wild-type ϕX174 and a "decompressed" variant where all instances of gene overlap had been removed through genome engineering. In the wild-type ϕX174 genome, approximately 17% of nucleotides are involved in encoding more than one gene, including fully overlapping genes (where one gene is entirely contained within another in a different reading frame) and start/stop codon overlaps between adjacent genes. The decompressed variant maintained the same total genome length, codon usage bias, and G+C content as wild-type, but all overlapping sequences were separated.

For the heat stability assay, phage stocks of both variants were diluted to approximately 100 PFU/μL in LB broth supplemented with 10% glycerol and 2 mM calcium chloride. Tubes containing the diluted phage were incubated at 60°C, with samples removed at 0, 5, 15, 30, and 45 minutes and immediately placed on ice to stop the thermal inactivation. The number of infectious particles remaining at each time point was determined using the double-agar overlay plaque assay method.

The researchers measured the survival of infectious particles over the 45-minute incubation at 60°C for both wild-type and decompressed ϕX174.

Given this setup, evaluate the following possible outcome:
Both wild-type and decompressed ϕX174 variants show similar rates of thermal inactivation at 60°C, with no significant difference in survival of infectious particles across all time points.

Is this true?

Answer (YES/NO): NO